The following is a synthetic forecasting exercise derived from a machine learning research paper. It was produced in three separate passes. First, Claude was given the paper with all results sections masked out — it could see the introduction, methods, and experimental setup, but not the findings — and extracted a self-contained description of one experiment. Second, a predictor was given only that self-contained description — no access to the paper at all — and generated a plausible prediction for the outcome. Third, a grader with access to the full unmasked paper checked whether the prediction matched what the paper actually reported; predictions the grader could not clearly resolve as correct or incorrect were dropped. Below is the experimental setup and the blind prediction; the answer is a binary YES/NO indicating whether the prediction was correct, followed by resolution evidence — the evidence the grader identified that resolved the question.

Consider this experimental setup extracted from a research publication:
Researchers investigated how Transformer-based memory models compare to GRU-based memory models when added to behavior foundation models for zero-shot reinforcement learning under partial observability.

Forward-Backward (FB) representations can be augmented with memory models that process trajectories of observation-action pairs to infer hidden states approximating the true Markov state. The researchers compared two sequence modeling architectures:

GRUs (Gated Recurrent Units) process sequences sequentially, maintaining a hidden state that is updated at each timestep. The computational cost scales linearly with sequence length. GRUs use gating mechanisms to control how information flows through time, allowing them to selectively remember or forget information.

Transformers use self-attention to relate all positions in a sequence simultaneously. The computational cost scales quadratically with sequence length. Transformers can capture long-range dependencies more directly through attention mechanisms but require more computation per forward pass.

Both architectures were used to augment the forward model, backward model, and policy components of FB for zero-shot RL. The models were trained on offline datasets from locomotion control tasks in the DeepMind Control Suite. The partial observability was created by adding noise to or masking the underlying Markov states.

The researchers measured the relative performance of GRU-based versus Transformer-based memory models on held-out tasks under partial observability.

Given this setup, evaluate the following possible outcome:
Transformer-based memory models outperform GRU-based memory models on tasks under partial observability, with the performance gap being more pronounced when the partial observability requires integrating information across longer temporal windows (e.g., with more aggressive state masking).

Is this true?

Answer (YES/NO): NO